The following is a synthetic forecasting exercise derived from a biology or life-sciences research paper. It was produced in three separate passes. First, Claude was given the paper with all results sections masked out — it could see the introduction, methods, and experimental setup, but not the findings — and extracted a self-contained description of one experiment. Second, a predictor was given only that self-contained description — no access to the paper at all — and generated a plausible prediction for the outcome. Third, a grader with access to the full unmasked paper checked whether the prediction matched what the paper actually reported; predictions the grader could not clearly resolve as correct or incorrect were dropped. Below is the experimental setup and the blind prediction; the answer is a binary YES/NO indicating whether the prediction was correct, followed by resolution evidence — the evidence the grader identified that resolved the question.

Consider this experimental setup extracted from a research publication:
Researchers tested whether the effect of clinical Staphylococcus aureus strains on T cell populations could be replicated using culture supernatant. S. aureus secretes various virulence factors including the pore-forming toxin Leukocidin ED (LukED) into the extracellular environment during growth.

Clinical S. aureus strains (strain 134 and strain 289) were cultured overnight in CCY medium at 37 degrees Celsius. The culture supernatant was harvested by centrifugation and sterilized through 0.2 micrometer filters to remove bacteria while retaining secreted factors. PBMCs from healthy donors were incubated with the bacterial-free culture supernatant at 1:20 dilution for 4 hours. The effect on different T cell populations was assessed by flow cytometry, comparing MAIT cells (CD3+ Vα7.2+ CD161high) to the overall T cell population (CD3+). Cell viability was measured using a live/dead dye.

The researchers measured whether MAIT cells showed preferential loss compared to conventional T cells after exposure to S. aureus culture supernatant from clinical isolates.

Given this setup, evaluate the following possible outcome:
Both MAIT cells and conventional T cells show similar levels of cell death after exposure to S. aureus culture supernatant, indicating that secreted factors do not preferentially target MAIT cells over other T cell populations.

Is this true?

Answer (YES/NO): NO